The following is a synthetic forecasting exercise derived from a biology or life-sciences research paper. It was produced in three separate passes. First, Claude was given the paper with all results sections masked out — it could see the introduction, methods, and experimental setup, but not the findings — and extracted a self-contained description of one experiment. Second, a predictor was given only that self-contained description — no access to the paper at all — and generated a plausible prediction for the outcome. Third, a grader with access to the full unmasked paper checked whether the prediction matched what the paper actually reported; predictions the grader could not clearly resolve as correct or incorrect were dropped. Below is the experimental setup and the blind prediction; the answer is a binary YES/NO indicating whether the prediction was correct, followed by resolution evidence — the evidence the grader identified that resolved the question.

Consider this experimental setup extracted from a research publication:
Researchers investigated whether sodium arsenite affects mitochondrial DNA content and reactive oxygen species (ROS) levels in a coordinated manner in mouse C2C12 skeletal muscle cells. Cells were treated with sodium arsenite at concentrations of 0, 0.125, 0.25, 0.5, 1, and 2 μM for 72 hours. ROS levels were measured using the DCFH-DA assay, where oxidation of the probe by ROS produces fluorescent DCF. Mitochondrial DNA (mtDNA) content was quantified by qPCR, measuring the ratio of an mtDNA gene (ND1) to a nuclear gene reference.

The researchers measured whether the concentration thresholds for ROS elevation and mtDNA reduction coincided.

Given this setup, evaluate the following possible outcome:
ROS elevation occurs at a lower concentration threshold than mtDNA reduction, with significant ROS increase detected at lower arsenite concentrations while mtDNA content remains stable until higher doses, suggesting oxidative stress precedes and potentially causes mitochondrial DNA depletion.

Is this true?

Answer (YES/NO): YES